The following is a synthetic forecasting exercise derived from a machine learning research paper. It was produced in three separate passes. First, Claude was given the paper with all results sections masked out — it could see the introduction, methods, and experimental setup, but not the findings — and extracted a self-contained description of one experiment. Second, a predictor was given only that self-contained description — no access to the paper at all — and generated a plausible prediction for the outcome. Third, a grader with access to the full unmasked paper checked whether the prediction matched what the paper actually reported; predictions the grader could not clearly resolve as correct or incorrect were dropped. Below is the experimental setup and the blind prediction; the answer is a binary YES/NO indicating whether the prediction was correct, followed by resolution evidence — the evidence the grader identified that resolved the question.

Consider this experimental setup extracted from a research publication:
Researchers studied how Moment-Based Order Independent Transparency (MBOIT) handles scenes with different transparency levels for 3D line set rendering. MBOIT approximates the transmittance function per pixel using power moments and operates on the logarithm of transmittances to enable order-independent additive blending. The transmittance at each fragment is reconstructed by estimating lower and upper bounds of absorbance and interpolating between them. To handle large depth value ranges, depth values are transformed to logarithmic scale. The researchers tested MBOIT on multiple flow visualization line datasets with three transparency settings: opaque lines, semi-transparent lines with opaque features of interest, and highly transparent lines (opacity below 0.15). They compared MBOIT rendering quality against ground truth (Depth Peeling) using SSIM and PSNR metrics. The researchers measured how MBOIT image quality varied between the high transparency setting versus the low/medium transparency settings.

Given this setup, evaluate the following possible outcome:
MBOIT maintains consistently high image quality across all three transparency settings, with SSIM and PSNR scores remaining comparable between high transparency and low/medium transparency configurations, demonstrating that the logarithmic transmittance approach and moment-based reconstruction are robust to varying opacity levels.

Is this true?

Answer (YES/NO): NO